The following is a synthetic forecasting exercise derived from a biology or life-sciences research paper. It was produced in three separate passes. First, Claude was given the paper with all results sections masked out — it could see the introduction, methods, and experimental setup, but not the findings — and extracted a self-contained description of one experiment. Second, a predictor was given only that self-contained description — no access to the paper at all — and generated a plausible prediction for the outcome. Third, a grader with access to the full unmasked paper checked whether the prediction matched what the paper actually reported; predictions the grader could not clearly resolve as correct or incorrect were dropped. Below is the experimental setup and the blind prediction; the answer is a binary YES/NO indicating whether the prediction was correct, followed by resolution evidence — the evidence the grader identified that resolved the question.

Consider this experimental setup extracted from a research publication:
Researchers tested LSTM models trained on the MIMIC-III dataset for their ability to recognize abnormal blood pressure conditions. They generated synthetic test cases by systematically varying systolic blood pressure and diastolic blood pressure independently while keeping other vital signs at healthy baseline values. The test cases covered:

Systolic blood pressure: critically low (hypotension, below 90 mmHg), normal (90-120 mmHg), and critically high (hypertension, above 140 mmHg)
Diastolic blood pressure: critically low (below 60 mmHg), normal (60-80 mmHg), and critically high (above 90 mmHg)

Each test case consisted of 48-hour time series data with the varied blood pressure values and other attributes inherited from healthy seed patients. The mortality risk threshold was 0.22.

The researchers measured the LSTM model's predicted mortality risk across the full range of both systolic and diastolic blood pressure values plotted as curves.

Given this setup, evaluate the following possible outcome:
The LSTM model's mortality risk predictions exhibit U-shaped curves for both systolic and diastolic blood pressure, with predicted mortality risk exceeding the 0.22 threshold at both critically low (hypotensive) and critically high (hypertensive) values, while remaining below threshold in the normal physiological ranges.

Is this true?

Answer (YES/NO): NO